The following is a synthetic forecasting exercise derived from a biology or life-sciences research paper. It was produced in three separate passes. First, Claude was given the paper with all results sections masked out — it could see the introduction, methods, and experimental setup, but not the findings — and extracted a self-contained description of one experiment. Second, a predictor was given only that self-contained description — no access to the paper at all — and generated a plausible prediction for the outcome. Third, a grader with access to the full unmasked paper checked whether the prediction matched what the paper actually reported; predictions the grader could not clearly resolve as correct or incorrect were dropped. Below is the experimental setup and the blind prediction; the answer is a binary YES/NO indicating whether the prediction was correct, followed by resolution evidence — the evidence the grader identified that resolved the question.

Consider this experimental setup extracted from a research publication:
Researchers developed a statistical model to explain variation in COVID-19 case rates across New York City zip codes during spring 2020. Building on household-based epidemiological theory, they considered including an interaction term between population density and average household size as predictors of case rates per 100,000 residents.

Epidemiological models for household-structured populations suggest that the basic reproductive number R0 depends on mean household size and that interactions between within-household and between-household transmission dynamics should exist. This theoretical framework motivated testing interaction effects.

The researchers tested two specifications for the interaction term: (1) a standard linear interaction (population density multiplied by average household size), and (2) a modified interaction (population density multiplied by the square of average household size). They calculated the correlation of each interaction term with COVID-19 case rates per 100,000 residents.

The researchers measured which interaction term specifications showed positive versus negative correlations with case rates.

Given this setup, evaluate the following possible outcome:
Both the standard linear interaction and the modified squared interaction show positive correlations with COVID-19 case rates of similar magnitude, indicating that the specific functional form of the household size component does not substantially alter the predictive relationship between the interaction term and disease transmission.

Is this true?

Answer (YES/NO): NO